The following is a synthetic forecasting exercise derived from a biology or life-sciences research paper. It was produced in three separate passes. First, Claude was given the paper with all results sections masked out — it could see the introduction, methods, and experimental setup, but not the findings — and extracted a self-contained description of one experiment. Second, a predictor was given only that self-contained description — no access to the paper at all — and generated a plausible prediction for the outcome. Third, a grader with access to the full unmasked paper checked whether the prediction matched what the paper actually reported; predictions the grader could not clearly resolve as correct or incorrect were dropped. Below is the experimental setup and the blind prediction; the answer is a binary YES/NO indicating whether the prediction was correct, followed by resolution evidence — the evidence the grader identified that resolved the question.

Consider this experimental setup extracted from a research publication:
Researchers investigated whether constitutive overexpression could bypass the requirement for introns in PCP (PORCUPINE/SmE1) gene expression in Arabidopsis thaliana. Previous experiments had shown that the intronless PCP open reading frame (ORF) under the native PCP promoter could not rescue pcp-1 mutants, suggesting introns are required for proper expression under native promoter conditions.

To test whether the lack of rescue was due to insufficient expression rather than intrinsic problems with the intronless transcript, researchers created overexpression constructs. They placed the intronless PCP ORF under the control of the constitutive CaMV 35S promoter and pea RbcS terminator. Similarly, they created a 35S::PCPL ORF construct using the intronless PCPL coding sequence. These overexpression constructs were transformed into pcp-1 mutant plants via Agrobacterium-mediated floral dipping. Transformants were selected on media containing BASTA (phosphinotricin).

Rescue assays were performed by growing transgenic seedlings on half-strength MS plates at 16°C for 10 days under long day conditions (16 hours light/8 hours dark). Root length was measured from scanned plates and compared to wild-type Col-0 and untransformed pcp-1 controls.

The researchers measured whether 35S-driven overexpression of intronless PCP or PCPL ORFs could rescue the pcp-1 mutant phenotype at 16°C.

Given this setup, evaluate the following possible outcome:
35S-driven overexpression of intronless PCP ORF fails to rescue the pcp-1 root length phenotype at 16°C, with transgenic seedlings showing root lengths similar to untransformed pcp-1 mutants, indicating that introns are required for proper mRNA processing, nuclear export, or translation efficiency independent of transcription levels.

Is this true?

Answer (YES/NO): NO